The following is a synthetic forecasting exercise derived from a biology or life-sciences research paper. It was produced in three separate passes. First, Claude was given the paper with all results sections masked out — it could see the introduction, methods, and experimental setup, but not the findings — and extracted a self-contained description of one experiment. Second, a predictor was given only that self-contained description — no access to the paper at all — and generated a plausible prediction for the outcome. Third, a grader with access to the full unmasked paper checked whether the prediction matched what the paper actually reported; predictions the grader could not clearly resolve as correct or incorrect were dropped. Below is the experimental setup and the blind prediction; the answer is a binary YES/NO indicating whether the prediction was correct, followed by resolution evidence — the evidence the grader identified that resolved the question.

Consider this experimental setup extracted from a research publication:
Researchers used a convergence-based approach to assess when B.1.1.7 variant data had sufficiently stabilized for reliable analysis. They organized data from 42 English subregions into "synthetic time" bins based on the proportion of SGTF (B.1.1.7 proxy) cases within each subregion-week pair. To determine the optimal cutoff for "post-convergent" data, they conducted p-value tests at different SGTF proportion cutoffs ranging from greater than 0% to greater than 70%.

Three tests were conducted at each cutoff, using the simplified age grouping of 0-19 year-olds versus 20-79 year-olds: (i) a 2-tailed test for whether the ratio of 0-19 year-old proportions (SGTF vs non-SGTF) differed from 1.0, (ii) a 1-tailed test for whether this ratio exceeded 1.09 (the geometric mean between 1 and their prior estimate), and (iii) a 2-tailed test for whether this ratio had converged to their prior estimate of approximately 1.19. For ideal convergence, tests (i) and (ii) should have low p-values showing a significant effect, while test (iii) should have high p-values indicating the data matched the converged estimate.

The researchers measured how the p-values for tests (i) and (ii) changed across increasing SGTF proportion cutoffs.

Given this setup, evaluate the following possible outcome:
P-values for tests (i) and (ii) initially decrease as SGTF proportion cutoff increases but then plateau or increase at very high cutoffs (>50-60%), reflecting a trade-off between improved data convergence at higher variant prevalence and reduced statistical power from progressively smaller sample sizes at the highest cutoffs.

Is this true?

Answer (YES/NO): NO